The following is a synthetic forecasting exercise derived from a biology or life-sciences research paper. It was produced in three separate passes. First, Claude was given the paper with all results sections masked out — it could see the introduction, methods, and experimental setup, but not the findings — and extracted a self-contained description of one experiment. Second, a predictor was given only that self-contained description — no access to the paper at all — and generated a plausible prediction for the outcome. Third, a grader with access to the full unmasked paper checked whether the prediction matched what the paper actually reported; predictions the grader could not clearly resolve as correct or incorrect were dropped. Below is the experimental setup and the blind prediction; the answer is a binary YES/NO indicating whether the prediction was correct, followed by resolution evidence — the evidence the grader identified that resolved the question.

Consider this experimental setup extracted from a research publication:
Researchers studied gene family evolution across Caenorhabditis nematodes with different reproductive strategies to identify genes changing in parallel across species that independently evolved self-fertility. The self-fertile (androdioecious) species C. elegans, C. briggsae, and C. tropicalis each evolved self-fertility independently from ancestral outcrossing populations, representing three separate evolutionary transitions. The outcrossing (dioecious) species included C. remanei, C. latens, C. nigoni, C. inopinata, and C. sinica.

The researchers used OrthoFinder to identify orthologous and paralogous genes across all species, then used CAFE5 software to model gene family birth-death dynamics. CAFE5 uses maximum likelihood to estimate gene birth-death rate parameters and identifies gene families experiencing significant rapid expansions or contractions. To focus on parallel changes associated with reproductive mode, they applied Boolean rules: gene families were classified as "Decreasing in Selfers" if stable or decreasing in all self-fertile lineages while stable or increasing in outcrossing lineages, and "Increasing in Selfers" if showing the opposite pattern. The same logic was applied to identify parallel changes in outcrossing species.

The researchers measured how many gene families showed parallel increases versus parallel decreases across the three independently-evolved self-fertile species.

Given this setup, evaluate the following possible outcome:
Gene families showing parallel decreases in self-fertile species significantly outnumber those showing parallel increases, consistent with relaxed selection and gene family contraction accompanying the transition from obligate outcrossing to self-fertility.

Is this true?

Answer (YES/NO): YES